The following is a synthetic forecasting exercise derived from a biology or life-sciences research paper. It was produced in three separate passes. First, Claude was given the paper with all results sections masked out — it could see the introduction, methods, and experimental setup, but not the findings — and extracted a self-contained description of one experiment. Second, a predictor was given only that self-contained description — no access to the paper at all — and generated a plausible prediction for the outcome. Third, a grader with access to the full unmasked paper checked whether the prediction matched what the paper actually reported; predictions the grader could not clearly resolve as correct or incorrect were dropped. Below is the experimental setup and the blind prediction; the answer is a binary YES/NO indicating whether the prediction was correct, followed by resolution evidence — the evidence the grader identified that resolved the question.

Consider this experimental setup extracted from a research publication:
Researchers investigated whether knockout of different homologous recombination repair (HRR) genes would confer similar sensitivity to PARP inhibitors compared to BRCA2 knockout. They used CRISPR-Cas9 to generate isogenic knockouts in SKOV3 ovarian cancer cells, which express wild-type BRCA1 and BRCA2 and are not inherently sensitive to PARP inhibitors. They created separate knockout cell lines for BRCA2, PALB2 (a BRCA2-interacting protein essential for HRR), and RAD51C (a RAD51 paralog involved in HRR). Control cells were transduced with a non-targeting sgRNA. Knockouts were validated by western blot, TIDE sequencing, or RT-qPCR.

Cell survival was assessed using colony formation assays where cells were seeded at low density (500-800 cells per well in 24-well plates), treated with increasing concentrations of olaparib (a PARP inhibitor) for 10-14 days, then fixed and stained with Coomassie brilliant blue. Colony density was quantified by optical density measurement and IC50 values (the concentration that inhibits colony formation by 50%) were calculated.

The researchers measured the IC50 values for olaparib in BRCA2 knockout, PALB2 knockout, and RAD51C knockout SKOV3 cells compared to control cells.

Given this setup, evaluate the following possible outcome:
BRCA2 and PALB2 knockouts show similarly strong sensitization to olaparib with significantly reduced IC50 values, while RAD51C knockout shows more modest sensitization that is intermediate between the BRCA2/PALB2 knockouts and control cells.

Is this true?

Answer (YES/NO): NO